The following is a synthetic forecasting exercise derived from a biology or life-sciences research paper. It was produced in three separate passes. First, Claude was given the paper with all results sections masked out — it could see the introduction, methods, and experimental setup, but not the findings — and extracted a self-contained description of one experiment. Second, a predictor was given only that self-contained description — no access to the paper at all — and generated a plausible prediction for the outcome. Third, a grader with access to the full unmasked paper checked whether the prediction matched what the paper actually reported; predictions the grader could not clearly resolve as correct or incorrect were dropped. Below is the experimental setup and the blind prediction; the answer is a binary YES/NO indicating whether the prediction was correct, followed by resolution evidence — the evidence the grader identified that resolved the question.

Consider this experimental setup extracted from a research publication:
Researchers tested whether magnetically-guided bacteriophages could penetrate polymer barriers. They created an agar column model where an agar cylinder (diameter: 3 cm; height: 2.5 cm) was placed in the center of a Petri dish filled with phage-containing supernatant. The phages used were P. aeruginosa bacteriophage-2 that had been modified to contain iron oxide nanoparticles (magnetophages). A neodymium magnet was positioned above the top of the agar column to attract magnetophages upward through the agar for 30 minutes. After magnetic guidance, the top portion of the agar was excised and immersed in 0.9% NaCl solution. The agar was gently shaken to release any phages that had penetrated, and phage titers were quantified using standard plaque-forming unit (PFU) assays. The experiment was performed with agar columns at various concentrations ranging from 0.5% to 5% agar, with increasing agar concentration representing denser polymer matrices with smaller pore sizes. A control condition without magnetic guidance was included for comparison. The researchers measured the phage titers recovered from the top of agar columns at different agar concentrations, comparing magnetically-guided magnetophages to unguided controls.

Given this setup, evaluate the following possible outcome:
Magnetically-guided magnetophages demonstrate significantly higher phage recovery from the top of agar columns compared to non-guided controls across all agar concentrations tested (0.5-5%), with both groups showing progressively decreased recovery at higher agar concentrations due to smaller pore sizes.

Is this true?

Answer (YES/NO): NO